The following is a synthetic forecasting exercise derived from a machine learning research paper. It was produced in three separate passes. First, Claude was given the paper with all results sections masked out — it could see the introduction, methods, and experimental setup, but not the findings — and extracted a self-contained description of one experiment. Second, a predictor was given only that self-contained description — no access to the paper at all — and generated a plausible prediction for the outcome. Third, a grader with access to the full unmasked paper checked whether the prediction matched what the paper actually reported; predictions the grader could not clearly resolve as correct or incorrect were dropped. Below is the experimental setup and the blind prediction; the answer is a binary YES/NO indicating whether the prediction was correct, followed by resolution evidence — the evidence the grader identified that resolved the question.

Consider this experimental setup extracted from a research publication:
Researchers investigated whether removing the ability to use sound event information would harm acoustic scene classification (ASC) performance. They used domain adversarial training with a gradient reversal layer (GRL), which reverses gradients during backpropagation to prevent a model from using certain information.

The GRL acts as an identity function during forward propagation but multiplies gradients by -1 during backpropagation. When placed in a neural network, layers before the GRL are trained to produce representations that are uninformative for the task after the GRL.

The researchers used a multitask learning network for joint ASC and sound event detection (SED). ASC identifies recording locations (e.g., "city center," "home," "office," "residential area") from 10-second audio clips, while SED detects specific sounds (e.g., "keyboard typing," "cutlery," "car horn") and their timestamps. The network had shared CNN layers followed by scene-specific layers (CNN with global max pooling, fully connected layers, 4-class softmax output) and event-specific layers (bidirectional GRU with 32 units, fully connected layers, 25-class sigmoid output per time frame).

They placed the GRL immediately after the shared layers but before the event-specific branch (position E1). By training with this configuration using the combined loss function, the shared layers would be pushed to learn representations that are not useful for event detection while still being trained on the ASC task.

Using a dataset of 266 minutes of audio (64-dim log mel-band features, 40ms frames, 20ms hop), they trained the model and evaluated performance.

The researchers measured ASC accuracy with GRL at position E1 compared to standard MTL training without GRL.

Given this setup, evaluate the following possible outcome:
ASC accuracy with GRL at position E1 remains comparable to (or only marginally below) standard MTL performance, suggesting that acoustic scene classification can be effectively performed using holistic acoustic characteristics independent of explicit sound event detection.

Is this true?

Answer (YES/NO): NO